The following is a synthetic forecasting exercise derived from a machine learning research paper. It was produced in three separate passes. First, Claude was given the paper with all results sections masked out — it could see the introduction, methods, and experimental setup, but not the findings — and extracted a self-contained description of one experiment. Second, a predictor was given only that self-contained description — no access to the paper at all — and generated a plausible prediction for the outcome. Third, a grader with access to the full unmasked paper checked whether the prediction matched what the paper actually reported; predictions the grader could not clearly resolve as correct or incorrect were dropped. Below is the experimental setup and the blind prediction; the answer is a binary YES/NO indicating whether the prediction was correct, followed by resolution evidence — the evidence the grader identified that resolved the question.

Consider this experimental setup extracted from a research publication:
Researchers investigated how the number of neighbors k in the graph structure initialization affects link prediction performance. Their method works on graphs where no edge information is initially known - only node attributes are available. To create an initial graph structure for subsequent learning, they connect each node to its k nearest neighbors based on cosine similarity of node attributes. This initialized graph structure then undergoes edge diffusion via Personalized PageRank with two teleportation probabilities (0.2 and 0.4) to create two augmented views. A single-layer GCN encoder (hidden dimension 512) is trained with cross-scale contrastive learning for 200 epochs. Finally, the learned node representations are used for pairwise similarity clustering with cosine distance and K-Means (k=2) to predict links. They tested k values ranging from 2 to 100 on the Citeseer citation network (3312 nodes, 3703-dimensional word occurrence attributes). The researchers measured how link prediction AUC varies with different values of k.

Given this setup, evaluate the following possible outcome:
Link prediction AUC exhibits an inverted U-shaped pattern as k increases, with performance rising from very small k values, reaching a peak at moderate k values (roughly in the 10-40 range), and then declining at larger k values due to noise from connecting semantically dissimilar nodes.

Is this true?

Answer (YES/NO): NO